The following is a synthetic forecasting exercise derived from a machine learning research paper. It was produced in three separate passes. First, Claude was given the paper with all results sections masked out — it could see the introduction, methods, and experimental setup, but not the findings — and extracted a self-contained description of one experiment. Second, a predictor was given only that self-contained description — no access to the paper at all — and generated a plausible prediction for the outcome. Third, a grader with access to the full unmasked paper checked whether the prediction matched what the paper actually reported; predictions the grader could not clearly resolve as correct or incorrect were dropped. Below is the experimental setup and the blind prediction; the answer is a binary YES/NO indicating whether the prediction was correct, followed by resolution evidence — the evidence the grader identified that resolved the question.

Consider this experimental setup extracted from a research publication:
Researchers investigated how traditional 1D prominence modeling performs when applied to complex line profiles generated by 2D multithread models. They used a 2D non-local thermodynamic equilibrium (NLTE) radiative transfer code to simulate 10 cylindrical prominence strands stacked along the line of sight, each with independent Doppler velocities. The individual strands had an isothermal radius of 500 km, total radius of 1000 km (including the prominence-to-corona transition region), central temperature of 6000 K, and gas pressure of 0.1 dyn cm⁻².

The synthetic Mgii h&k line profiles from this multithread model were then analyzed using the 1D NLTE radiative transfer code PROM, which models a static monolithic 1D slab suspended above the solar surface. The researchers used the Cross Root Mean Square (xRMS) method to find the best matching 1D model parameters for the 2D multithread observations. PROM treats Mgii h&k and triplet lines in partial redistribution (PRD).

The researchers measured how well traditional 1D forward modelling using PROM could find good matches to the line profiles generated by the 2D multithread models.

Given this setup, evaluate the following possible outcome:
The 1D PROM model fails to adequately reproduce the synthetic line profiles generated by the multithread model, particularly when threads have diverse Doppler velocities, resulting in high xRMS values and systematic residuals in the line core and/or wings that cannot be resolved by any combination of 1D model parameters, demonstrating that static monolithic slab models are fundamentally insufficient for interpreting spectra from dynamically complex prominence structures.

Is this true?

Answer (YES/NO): YES